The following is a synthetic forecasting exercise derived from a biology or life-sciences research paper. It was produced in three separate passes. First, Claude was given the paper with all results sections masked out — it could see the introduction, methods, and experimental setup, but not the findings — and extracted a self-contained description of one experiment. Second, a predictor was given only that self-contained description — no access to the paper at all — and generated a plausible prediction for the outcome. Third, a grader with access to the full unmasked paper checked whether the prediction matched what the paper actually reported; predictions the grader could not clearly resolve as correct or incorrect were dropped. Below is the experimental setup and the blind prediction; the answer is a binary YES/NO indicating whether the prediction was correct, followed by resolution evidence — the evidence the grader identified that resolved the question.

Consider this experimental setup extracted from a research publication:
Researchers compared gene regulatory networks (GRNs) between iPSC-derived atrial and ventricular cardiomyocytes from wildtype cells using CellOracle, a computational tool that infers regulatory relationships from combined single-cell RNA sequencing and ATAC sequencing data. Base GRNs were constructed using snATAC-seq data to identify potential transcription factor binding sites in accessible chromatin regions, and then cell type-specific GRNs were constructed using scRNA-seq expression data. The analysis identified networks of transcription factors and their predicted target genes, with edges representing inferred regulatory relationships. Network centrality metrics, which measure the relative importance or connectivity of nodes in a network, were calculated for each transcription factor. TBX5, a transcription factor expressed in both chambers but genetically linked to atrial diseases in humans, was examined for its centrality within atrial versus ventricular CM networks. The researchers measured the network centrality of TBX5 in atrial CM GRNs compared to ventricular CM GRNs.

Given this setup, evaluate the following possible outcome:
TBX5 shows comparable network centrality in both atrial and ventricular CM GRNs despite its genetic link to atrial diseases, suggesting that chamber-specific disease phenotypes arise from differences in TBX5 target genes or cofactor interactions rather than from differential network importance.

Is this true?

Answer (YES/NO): NO